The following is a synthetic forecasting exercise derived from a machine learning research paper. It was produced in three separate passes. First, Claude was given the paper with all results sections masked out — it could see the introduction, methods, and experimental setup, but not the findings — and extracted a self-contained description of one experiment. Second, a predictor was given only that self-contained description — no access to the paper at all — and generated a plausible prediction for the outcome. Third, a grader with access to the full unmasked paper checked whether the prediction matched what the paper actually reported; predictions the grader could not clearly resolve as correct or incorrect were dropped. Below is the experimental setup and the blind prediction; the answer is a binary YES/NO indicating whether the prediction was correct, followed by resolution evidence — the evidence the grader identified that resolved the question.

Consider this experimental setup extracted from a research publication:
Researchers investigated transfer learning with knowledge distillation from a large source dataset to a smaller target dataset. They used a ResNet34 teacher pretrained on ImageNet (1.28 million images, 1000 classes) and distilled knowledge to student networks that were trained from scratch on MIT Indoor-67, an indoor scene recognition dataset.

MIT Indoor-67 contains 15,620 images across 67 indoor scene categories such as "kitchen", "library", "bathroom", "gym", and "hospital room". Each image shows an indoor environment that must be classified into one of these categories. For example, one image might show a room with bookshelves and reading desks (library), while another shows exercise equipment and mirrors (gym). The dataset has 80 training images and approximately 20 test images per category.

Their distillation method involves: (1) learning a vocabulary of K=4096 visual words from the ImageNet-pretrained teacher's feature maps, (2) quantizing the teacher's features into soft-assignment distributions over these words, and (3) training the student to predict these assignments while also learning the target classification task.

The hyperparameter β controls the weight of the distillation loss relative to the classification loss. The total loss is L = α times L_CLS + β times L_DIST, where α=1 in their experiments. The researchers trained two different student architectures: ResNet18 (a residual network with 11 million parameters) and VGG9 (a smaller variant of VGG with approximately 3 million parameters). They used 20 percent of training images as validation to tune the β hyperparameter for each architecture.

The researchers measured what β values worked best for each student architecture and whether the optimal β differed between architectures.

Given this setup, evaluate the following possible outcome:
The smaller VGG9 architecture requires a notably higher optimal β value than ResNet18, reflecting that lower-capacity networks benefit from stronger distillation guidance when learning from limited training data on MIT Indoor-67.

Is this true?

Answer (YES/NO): YES